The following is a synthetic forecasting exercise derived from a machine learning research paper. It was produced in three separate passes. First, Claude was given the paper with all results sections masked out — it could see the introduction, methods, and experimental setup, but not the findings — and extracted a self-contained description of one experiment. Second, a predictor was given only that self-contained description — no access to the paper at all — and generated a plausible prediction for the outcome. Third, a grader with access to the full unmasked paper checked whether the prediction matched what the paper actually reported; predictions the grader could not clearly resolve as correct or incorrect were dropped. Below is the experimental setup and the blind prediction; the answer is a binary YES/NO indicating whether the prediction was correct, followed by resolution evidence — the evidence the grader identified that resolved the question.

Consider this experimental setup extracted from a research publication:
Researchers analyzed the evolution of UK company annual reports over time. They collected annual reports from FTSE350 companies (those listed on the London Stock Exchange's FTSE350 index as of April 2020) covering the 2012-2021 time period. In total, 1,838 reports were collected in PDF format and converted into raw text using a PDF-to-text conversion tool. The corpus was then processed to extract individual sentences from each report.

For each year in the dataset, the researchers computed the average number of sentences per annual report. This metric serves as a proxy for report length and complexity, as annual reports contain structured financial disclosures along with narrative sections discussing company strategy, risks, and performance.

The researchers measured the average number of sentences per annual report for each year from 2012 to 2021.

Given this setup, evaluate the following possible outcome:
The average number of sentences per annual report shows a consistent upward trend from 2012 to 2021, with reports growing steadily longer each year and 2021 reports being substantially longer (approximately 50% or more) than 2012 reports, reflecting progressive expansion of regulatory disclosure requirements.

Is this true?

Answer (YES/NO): YES